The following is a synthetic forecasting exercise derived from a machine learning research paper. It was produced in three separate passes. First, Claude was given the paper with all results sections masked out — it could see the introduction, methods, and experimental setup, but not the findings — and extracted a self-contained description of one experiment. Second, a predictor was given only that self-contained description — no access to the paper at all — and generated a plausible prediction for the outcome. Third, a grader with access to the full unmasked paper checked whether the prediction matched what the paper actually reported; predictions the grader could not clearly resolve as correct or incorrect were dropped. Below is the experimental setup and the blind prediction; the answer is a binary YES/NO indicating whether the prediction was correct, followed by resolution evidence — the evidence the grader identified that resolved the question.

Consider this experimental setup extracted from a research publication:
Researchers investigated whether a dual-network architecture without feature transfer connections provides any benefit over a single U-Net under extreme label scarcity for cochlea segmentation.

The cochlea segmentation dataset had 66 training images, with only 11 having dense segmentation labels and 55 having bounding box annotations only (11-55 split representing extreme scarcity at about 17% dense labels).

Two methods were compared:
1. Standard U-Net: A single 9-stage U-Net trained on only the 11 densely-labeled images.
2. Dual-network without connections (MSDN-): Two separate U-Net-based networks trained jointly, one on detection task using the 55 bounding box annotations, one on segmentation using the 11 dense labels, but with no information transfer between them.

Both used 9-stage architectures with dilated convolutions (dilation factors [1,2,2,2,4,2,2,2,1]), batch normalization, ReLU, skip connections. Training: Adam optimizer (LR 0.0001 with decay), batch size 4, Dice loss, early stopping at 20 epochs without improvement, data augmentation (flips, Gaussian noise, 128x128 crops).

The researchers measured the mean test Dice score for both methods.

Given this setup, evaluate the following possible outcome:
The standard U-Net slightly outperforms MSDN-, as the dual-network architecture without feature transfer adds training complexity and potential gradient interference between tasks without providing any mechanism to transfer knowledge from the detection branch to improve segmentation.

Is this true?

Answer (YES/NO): NO